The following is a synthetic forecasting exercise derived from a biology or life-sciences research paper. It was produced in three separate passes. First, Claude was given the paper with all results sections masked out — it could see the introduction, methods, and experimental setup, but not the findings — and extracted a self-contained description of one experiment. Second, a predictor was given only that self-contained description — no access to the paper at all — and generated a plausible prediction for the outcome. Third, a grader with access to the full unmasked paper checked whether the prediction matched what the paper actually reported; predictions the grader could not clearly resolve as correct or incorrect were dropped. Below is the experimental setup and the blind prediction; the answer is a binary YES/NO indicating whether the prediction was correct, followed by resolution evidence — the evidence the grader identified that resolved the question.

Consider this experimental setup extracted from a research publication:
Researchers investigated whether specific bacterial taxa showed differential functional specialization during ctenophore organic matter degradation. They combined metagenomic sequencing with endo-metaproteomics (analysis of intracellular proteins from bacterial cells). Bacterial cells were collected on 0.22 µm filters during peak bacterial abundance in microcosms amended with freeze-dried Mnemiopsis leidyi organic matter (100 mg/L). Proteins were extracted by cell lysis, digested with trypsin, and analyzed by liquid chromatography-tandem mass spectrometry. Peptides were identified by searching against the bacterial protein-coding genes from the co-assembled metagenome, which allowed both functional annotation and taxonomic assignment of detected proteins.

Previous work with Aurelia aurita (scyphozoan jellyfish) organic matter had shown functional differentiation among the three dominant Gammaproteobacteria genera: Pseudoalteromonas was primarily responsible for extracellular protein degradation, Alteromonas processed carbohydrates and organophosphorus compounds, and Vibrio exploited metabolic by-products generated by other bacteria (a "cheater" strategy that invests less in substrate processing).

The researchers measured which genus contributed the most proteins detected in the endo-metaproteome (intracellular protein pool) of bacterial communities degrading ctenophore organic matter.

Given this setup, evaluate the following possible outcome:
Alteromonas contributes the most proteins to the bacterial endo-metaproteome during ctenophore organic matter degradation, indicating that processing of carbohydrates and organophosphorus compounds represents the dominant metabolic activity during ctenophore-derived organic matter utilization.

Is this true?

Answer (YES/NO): NO